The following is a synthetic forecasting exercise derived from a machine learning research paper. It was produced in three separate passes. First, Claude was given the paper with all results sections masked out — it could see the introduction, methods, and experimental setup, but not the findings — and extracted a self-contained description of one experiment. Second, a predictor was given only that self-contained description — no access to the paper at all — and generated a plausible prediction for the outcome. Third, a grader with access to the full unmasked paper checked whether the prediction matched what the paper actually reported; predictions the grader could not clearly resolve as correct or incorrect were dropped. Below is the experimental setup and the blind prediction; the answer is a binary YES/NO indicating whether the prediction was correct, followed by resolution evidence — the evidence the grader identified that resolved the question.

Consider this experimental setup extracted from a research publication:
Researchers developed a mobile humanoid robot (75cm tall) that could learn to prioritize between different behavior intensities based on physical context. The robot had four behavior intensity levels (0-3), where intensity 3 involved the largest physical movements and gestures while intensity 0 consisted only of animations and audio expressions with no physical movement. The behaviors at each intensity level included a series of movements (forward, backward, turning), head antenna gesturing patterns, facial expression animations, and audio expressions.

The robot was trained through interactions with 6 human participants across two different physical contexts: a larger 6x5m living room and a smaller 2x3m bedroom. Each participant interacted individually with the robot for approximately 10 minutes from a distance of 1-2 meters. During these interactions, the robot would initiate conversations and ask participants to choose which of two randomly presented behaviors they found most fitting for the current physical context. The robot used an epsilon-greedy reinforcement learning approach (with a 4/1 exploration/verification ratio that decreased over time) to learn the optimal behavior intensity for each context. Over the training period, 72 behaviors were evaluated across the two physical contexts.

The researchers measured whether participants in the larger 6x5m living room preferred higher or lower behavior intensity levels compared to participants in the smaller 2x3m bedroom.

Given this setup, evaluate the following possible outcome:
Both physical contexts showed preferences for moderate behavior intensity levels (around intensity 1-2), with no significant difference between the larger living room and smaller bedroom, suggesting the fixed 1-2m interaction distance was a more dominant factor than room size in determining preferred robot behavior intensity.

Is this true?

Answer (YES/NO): NO